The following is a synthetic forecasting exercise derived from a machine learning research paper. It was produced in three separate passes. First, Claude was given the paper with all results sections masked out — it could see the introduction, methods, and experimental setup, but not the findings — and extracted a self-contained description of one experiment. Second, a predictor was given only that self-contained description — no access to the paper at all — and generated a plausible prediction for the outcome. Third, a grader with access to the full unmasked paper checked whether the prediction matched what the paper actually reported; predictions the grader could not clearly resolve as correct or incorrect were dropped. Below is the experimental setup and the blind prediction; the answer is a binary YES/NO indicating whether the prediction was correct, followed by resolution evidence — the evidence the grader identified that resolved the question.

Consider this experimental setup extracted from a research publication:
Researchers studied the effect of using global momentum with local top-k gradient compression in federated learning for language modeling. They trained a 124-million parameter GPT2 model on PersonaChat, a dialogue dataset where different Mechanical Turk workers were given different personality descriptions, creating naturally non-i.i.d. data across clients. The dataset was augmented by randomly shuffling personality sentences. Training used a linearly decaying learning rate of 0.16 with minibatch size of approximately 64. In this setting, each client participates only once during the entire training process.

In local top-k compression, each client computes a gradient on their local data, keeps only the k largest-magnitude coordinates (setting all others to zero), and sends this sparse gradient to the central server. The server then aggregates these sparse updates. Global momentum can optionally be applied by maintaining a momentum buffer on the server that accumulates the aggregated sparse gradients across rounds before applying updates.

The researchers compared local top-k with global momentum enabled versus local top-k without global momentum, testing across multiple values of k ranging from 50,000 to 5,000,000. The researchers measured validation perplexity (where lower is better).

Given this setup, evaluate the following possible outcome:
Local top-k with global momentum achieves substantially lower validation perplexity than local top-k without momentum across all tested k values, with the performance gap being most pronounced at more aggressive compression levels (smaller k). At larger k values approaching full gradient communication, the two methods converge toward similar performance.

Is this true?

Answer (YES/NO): NO